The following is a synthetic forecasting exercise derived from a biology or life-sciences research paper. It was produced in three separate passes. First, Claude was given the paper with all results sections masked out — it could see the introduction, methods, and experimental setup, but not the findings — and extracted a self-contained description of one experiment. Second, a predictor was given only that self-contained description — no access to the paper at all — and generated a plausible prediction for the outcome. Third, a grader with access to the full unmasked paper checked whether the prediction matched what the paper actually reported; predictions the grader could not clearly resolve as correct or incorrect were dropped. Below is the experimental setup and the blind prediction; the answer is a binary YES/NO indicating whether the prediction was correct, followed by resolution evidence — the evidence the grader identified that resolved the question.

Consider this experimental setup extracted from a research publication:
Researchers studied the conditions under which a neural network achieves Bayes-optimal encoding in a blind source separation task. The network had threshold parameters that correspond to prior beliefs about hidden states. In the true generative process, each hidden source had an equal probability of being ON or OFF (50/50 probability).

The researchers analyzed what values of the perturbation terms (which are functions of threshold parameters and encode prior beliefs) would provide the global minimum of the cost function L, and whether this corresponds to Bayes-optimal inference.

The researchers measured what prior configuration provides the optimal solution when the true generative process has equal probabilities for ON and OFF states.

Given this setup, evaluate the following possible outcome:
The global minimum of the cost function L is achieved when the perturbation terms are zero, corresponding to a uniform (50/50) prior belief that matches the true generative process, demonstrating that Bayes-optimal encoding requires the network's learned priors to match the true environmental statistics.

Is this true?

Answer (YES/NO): NO